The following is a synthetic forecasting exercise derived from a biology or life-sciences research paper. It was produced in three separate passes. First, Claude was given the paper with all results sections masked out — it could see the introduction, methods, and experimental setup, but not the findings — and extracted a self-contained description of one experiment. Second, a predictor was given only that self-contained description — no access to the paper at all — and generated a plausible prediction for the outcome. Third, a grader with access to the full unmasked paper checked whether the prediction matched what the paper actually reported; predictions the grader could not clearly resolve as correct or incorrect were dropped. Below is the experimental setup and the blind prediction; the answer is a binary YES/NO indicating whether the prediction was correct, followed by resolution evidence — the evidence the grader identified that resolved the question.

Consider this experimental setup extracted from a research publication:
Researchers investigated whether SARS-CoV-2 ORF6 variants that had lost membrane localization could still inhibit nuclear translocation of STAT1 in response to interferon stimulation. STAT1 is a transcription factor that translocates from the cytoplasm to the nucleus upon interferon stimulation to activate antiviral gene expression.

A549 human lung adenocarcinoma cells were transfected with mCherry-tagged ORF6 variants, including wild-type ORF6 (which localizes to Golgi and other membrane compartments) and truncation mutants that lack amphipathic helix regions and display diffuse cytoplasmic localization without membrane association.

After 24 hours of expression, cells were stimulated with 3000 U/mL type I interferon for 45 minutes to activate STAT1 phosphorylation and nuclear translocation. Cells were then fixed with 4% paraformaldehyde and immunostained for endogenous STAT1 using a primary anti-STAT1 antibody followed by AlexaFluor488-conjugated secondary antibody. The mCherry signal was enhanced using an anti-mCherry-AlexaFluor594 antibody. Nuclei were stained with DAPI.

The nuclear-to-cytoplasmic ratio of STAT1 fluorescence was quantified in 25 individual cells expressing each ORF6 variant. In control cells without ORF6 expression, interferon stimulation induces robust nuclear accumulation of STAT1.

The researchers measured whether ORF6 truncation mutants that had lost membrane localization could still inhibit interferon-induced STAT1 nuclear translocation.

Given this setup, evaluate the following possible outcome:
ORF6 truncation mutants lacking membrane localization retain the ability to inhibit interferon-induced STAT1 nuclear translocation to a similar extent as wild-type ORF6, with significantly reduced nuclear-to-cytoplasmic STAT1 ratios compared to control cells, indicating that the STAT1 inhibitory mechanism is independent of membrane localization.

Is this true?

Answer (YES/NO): YES